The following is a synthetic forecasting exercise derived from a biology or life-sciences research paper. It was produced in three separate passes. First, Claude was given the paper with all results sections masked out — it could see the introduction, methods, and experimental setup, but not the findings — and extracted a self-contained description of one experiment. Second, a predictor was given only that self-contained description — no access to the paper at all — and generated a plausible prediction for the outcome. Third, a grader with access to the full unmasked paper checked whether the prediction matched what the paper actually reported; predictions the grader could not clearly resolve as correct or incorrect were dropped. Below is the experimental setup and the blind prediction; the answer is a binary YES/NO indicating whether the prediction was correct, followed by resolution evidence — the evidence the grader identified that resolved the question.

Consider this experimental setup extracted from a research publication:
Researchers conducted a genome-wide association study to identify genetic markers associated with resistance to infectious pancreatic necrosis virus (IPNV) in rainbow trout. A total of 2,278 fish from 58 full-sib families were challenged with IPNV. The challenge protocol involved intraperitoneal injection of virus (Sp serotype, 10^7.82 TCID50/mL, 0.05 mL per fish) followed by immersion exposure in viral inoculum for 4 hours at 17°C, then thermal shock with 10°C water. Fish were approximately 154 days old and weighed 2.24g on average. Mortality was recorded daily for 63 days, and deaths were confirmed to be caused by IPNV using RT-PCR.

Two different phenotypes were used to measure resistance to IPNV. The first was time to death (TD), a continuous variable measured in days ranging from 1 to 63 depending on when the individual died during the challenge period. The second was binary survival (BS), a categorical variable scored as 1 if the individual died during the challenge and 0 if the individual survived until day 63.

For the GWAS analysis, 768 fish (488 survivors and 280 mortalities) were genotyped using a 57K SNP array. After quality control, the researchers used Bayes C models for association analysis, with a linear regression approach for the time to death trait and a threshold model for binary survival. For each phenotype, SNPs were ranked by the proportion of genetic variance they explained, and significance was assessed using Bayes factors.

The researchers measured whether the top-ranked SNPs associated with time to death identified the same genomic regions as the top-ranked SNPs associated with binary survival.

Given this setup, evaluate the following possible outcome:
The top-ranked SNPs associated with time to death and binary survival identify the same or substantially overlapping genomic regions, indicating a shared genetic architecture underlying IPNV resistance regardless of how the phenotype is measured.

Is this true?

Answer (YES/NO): NO